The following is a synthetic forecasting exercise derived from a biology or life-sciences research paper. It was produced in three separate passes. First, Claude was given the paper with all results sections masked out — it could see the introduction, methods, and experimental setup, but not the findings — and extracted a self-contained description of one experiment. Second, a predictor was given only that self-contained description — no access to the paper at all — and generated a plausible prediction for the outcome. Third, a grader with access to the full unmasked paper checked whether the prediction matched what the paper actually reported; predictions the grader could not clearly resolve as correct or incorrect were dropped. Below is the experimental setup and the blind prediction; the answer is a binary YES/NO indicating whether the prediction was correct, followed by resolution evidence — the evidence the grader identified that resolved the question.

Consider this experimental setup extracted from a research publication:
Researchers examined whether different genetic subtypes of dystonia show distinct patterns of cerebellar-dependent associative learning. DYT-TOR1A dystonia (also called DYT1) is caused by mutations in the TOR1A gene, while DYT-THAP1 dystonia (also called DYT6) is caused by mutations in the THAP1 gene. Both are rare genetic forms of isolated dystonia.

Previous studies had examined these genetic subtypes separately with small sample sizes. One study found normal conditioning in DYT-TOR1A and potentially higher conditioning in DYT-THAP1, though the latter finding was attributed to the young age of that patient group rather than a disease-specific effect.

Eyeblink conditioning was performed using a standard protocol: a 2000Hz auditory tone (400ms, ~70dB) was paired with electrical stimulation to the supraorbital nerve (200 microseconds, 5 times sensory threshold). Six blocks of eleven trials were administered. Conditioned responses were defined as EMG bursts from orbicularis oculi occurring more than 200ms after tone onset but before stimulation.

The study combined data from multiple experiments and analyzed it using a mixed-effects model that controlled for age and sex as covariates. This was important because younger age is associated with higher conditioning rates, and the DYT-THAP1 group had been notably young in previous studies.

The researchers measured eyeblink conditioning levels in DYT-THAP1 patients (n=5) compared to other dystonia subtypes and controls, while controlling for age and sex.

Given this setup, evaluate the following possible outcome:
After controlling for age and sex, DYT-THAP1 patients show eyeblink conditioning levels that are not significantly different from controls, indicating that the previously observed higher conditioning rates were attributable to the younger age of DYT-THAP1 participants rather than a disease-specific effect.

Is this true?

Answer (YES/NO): NO